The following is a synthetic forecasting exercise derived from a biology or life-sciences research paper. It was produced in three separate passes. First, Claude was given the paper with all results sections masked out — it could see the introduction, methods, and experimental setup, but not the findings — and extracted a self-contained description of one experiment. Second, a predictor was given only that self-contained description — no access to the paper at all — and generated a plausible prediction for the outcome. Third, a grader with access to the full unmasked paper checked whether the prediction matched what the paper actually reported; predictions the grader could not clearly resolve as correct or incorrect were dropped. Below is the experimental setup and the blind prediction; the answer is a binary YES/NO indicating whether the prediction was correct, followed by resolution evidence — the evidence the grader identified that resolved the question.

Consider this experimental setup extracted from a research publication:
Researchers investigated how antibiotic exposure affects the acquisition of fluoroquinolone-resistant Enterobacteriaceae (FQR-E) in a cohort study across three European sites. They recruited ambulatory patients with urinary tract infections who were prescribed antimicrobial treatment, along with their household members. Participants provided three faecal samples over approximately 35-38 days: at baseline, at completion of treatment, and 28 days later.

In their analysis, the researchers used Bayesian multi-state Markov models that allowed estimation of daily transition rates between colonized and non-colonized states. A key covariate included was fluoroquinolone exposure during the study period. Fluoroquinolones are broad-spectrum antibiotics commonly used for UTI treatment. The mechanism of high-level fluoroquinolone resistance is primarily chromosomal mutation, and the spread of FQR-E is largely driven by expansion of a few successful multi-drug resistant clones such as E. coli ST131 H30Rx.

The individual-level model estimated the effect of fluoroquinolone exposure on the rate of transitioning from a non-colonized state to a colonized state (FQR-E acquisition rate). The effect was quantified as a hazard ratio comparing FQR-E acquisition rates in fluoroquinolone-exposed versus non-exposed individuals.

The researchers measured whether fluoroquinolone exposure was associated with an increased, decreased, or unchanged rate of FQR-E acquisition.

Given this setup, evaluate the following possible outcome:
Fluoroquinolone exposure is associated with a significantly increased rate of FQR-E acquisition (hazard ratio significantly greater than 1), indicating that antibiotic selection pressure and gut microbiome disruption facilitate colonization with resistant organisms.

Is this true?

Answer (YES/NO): NO